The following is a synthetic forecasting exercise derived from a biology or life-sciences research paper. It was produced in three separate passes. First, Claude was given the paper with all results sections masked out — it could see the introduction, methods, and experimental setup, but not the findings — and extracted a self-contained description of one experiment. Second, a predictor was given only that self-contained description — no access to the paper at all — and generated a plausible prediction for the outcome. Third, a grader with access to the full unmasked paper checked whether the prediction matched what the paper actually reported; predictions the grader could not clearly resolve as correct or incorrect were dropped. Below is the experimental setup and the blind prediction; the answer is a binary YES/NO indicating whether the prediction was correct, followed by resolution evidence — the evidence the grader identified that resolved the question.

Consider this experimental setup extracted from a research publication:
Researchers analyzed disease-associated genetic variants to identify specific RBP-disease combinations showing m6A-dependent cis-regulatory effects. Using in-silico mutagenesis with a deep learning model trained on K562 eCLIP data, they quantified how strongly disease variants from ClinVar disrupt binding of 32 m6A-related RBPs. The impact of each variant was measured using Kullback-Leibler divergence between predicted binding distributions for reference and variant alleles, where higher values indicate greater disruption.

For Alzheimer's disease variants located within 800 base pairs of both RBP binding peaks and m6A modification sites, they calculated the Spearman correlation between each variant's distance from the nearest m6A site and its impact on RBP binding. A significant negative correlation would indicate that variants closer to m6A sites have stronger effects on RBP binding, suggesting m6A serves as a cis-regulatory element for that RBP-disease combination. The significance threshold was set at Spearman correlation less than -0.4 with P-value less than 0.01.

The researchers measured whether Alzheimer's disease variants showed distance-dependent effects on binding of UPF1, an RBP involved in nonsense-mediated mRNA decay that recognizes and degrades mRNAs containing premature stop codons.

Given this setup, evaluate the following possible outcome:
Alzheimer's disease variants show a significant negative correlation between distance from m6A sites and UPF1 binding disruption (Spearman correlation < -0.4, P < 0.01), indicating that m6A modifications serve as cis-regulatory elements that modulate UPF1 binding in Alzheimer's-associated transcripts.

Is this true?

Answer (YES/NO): YES